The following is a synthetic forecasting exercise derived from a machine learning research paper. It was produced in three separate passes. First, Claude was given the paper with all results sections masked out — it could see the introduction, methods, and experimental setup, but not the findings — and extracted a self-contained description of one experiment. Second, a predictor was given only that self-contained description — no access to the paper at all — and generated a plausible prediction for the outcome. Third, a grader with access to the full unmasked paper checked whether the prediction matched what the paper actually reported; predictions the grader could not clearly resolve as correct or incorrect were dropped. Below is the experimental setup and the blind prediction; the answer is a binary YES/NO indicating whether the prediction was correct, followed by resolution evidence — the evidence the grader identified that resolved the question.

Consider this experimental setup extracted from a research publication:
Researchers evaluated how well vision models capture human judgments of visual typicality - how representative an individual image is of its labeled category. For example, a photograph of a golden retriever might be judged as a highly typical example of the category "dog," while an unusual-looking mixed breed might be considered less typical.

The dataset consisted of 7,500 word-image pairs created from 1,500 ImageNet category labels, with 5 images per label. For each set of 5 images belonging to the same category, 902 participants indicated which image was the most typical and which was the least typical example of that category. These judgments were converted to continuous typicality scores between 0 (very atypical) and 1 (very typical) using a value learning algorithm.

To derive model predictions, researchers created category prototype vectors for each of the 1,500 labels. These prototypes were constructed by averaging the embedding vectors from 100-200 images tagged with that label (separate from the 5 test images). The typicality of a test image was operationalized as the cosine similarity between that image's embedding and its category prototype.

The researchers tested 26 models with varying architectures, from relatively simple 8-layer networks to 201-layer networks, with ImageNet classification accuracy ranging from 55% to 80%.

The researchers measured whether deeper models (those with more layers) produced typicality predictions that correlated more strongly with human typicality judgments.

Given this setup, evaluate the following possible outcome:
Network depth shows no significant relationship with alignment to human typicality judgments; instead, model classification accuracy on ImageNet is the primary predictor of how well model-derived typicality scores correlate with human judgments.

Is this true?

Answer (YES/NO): NO